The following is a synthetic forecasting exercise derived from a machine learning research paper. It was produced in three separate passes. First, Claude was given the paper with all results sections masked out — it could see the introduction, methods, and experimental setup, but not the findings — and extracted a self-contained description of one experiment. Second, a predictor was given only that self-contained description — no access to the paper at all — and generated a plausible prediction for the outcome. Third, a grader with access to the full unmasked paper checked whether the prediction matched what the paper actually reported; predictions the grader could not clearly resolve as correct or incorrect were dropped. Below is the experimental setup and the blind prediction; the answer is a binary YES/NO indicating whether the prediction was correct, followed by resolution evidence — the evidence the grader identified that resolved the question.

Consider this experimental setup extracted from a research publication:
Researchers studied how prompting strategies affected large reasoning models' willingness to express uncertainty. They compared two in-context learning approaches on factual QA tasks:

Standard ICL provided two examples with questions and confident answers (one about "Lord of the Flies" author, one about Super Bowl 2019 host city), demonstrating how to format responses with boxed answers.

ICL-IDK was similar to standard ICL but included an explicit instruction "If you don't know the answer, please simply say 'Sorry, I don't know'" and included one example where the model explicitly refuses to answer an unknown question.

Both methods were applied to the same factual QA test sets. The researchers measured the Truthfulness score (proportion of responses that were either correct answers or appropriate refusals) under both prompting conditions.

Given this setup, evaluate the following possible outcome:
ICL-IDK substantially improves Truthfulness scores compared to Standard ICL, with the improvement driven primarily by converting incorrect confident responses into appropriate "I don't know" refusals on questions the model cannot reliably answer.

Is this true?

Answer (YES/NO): NO